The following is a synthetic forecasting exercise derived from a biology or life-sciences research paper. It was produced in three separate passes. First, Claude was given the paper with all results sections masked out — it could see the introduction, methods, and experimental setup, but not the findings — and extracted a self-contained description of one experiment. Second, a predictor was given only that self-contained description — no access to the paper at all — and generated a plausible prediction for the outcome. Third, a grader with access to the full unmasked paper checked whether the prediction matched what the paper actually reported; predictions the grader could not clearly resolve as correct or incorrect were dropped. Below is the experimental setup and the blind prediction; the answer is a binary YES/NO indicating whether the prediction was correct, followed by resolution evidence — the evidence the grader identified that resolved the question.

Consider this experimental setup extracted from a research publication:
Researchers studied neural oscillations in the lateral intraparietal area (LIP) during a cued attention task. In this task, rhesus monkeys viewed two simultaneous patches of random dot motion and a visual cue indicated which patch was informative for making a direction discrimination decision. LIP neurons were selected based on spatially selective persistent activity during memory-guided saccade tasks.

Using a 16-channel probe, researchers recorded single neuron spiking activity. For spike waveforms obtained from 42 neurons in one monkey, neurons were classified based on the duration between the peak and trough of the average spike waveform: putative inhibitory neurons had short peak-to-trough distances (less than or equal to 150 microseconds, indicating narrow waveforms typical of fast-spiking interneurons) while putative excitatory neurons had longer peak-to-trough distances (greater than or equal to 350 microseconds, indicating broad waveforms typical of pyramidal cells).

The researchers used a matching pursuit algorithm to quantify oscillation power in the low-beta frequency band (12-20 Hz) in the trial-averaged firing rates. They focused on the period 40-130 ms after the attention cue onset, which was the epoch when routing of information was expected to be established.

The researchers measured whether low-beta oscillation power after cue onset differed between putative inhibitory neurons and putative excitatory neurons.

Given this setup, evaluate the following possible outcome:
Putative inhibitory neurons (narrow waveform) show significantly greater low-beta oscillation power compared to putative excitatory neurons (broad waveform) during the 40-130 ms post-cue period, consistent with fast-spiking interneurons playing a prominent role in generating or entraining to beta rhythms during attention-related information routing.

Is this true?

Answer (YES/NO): NO